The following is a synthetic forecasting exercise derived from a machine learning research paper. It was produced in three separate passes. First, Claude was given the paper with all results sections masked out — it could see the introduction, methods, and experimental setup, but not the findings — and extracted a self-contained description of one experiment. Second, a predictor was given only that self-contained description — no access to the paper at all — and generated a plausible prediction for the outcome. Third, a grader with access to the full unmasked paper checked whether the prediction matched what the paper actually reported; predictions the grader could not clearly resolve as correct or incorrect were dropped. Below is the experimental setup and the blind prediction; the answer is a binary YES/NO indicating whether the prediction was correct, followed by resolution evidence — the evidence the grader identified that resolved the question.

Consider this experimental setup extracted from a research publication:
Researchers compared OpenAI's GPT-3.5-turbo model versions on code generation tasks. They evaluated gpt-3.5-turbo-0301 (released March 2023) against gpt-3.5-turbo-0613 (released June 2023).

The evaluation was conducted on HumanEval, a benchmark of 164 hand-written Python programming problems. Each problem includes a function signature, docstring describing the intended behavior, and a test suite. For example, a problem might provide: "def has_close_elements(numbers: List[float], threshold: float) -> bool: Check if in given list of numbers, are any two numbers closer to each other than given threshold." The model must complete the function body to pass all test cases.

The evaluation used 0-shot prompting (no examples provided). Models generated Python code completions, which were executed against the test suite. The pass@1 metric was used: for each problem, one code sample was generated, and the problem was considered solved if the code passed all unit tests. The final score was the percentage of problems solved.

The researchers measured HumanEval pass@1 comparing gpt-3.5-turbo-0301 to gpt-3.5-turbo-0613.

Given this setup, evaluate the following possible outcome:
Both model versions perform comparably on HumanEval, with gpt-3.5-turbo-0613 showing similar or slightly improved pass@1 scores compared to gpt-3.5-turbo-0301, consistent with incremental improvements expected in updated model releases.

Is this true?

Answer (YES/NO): NO